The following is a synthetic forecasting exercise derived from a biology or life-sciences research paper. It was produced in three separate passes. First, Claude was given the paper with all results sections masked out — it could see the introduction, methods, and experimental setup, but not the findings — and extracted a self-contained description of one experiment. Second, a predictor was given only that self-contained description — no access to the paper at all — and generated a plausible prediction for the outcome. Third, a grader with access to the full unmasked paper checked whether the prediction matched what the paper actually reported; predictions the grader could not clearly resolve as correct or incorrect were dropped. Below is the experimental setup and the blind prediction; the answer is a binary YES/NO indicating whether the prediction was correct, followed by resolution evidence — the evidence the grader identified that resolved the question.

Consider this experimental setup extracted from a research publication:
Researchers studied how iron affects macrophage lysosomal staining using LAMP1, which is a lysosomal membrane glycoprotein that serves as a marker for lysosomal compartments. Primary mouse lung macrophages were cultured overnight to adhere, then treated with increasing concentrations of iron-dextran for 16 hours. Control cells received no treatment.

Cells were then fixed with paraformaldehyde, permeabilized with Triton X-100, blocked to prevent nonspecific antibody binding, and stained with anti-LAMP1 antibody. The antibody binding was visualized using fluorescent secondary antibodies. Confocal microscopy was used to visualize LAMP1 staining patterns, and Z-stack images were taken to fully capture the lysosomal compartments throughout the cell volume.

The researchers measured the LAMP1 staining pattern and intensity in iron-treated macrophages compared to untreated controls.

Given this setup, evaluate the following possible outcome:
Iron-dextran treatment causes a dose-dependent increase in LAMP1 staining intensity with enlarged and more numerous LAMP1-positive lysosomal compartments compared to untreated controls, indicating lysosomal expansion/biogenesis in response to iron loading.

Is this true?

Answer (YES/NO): NO